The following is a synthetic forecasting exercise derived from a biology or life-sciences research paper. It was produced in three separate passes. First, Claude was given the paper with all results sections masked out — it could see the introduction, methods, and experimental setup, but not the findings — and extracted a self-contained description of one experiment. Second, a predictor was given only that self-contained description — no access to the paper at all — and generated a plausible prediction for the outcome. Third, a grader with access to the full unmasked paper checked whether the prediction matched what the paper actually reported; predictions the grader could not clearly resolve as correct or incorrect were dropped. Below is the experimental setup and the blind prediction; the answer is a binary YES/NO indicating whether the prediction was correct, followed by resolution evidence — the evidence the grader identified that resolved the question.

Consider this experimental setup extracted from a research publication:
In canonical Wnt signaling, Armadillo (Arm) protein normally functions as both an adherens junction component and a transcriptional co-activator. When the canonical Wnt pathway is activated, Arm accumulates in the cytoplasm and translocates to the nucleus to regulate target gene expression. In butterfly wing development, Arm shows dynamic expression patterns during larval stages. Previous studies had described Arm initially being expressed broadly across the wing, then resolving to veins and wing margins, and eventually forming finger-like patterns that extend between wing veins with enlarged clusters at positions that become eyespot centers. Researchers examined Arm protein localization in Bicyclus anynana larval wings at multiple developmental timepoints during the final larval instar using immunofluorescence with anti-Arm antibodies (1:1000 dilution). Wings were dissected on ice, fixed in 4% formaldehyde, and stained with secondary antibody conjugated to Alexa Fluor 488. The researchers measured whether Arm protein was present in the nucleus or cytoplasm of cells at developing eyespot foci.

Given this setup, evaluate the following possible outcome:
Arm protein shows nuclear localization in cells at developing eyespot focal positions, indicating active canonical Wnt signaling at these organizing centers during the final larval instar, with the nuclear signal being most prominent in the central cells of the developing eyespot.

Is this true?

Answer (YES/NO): YES